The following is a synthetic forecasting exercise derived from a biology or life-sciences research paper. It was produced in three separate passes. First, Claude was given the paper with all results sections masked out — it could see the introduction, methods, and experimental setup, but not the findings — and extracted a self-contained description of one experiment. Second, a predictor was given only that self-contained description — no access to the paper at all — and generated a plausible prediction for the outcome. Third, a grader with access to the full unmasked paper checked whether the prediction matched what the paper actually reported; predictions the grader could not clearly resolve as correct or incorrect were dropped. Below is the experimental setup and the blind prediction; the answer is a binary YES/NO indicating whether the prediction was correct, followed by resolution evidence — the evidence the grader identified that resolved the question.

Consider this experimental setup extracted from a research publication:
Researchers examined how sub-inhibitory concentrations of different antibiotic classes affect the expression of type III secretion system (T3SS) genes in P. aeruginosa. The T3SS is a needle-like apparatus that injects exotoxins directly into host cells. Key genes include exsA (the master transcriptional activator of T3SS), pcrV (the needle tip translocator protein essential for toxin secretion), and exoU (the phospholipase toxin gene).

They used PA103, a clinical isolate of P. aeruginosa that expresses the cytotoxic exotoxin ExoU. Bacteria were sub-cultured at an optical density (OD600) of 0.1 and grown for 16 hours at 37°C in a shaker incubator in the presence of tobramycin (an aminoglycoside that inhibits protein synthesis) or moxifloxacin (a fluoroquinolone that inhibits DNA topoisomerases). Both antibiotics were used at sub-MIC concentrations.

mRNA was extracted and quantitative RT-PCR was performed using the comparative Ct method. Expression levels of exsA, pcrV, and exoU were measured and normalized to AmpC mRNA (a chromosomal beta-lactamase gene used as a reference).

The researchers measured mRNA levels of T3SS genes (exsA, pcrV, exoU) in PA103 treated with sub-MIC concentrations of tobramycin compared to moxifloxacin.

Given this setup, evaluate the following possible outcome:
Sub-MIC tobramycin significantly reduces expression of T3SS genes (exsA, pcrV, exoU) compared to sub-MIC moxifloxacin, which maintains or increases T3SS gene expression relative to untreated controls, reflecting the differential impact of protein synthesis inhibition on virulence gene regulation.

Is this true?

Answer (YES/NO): NO